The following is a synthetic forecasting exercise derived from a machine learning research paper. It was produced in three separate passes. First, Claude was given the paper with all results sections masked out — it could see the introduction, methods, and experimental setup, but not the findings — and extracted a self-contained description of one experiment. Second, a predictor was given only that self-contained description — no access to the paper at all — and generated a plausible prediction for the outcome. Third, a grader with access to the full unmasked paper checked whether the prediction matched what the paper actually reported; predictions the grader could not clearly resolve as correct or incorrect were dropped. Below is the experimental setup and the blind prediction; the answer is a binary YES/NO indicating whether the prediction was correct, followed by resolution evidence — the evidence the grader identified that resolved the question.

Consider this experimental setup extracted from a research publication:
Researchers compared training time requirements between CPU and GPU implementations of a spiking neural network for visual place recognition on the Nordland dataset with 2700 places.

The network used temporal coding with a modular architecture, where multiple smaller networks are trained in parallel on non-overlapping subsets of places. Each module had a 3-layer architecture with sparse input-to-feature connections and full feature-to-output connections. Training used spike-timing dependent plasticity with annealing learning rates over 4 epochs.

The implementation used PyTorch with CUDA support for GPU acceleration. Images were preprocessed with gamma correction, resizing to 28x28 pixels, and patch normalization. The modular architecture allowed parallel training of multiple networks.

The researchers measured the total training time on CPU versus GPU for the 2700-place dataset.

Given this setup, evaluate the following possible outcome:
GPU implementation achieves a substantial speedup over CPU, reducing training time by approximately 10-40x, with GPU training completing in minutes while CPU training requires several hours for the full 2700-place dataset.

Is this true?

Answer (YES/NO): NO